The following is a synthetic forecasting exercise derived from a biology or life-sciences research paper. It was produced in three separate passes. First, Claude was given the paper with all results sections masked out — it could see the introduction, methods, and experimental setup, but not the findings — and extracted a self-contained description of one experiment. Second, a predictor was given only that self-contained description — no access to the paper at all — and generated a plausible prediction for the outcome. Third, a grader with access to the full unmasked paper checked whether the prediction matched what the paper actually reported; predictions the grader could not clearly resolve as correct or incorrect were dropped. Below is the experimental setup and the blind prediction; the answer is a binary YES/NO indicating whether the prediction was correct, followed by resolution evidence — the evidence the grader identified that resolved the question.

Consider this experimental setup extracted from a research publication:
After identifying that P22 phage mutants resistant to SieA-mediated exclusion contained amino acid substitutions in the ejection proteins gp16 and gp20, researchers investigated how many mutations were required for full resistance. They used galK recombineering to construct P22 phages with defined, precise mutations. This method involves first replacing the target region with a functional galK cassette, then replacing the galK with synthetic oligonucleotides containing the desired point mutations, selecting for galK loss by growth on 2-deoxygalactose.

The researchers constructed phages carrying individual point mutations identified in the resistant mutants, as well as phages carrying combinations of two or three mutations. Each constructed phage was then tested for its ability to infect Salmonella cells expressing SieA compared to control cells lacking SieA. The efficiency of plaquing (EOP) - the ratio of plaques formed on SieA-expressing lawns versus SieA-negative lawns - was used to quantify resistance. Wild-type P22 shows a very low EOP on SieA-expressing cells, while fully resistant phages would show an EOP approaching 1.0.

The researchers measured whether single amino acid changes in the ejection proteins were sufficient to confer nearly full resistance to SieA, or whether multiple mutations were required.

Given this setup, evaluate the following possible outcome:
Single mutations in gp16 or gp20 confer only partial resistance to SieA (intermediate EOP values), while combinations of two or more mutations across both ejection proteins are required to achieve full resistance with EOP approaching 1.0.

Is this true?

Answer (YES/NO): NO